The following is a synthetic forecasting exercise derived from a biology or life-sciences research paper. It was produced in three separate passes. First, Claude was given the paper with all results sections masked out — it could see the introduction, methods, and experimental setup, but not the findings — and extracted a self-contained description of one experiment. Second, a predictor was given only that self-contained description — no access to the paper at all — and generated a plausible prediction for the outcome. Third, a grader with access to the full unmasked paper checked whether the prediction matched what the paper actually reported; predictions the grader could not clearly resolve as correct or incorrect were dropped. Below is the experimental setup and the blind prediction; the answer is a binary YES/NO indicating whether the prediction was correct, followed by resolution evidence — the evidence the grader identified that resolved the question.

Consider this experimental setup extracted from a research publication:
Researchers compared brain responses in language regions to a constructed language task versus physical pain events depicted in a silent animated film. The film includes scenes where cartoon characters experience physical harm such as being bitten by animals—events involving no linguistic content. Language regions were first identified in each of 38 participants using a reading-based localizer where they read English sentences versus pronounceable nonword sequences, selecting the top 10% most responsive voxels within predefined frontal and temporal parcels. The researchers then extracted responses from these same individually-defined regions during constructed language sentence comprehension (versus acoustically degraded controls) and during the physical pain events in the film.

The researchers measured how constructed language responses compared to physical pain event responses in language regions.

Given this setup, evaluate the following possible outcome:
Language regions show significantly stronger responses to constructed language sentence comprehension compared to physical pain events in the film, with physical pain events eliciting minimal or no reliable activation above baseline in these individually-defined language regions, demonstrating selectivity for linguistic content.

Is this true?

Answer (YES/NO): YES